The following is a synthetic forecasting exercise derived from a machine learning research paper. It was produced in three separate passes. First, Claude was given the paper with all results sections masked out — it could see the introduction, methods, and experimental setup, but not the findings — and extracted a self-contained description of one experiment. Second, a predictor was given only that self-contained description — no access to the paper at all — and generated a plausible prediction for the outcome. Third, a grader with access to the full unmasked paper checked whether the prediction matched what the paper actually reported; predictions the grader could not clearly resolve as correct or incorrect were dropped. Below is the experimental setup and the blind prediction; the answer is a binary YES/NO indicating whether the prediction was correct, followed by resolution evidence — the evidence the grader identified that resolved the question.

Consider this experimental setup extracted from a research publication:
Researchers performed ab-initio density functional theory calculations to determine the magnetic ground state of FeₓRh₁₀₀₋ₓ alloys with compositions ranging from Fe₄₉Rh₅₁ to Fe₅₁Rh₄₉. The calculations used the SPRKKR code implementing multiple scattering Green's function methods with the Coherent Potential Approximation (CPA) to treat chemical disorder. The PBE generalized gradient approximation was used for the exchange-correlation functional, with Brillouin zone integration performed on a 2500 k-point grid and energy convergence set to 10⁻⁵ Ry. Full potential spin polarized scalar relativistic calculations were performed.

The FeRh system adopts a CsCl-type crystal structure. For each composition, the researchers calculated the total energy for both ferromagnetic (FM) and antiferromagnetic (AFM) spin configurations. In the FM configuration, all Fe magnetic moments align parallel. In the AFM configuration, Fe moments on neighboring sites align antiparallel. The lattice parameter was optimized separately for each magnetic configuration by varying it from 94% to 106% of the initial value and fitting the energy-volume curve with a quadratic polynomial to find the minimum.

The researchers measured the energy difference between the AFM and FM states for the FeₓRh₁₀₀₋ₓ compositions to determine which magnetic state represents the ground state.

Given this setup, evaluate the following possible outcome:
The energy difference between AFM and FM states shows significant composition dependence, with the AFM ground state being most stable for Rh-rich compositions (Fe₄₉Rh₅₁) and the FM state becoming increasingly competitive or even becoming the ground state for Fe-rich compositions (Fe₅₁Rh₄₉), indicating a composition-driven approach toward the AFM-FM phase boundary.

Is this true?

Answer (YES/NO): NO